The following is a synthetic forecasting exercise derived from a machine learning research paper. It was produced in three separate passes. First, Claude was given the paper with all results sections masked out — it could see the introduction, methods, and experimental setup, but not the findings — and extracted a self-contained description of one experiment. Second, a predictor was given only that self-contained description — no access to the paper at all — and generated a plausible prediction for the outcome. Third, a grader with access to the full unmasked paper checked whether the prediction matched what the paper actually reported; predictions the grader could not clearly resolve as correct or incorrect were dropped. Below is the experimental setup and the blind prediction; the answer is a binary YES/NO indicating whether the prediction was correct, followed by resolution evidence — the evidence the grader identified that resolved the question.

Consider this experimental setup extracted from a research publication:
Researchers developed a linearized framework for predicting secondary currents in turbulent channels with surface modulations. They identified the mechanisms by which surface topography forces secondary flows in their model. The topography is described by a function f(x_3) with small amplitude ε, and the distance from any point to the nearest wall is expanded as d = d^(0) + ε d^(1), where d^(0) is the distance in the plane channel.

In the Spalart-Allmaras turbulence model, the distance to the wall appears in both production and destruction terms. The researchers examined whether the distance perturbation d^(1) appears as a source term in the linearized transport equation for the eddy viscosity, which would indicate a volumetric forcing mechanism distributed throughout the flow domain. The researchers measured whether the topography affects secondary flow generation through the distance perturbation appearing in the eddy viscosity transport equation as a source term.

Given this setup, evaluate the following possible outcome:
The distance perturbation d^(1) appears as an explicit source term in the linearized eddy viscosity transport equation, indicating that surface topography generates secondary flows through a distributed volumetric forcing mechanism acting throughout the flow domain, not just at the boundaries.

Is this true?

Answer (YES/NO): YES